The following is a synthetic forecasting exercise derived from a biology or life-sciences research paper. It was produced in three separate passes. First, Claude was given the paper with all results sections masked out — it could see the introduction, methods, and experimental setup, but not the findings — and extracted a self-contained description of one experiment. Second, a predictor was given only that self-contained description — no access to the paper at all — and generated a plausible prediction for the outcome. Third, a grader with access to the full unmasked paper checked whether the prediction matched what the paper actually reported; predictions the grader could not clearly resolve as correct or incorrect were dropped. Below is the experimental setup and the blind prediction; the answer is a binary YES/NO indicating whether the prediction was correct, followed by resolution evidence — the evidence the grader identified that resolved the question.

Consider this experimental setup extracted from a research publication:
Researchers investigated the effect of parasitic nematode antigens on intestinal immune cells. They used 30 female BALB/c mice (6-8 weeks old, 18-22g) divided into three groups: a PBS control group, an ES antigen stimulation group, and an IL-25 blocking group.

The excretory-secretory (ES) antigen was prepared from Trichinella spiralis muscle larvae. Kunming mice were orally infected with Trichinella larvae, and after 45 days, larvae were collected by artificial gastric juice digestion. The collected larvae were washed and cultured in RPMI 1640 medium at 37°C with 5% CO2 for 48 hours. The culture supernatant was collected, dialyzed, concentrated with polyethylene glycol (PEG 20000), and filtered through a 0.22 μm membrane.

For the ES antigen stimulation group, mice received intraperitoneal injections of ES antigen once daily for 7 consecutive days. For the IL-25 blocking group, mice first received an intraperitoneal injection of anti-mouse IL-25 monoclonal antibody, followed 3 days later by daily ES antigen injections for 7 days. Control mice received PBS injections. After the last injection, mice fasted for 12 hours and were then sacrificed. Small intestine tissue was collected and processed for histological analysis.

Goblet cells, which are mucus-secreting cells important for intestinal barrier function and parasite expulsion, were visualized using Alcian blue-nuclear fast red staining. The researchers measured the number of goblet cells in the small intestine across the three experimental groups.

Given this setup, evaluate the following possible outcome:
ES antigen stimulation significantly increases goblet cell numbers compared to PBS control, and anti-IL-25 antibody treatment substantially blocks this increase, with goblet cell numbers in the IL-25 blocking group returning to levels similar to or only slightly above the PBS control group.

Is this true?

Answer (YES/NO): NO